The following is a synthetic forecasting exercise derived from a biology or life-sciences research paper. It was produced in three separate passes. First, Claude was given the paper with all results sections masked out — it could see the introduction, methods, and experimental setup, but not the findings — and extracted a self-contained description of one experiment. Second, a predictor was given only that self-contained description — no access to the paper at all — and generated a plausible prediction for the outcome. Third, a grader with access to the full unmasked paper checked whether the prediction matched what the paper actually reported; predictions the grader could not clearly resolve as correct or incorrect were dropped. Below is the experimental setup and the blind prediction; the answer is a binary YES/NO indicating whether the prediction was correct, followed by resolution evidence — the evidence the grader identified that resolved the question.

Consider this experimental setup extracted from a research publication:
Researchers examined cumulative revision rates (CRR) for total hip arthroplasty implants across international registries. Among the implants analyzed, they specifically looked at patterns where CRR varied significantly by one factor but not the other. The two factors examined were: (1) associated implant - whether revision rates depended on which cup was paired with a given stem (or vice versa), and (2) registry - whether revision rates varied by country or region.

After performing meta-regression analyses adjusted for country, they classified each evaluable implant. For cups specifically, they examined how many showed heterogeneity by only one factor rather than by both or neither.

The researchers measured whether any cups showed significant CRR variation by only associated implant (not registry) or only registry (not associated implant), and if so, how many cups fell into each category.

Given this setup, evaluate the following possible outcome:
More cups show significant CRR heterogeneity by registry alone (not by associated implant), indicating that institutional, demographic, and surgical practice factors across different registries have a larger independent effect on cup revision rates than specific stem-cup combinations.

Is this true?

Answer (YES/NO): NO